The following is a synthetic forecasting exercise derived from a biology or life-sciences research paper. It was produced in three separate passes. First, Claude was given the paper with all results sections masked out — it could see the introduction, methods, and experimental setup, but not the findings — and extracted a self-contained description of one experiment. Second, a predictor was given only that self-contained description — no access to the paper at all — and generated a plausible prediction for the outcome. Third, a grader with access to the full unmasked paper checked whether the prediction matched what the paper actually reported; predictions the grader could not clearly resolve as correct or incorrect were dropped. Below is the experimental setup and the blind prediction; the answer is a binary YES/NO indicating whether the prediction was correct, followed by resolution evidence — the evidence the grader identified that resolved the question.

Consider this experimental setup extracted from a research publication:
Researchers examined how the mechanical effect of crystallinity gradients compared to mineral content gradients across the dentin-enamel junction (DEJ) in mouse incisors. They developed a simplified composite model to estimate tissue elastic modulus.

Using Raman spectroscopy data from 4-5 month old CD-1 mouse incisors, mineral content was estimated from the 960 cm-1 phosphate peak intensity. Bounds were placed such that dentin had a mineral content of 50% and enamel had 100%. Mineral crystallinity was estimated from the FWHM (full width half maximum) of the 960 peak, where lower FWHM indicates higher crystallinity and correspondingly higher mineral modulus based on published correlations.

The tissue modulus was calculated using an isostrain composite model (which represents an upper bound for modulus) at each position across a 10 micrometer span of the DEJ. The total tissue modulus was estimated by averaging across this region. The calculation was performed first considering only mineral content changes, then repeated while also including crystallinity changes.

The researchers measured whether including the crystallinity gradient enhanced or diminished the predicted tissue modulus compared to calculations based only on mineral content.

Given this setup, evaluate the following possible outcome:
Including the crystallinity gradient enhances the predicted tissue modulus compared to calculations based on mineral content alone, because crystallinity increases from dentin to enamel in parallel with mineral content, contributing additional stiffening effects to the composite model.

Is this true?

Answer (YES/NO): NO